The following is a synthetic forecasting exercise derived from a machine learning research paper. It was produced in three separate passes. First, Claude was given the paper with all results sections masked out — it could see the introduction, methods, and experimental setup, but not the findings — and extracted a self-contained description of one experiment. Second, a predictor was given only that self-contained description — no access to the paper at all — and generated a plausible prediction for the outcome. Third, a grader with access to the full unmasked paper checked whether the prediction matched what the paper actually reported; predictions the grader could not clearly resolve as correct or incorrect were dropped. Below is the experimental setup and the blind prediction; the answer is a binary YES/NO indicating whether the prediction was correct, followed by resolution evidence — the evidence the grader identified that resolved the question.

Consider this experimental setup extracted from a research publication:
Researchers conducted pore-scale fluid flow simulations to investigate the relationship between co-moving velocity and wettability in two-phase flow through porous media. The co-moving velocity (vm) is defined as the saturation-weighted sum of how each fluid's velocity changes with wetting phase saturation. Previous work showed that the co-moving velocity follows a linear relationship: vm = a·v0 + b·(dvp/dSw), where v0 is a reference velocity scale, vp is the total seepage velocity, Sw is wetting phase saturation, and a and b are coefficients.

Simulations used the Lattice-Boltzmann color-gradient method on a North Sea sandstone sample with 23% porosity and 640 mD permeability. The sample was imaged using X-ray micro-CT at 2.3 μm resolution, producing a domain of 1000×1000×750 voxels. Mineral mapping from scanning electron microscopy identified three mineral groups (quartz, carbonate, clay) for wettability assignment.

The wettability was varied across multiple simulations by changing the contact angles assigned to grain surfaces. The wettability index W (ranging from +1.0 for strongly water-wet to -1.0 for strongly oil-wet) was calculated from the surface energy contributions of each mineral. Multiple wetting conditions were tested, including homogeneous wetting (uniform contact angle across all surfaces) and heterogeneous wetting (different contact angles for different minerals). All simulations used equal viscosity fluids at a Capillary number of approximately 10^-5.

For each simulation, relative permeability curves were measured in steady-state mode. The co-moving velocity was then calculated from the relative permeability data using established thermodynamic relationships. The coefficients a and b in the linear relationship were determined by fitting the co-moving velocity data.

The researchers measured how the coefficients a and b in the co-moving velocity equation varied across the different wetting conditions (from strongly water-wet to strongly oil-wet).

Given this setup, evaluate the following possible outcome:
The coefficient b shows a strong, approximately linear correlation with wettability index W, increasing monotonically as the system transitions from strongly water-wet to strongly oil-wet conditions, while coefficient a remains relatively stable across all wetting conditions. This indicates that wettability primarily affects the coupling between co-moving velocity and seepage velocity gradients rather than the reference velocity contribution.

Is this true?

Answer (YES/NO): NO